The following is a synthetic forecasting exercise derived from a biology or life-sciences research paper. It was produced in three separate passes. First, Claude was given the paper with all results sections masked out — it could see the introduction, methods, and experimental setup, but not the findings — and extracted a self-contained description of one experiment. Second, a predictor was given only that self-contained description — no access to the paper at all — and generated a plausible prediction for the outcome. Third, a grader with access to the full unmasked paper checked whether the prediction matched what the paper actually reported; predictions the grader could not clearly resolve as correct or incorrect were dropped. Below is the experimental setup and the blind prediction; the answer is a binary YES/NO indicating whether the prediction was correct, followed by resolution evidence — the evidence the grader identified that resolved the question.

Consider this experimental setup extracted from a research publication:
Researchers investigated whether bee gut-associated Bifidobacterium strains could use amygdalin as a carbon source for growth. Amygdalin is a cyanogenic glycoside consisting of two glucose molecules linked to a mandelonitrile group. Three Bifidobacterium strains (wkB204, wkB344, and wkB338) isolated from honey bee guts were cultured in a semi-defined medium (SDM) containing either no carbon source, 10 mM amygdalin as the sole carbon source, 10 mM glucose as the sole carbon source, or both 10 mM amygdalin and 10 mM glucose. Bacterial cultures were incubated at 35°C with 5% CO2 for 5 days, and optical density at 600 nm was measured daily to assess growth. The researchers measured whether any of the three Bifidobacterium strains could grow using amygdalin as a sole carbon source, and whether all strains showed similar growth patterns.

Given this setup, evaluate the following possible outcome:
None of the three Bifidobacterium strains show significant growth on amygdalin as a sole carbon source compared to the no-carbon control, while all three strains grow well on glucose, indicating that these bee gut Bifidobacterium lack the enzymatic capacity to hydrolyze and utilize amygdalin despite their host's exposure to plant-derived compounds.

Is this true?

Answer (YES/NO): NO